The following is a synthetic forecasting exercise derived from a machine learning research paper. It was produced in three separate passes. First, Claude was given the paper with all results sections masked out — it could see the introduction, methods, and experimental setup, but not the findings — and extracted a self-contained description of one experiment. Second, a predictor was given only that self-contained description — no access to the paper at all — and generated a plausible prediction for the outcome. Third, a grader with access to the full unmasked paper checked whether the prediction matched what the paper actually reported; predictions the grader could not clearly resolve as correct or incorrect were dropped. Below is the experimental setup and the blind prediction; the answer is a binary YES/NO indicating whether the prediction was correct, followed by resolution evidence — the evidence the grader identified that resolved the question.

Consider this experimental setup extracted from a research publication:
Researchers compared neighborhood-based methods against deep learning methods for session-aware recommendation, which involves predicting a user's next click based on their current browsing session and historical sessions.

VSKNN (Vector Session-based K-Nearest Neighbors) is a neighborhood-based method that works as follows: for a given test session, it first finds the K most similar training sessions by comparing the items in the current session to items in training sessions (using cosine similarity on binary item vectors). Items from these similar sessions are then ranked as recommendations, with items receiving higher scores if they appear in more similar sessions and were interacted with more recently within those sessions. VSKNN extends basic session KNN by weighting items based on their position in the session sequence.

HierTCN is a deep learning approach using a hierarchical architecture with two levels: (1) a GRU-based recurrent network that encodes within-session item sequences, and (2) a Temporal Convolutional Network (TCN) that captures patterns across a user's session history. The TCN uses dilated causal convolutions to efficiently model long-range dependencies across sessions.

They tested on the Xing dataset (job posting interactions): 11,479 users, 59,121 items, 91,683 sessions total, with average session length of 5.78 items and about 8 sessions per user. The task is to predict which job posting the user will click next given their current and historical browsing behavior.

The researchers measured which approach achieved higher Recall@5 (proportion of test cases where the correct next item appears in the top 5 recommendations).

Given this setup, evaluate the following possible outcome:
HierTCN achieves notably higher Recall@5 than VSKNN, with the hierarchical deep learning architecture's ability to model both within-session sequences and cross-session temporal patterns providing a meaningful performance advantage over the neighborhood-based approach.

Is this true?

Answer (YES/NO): NO